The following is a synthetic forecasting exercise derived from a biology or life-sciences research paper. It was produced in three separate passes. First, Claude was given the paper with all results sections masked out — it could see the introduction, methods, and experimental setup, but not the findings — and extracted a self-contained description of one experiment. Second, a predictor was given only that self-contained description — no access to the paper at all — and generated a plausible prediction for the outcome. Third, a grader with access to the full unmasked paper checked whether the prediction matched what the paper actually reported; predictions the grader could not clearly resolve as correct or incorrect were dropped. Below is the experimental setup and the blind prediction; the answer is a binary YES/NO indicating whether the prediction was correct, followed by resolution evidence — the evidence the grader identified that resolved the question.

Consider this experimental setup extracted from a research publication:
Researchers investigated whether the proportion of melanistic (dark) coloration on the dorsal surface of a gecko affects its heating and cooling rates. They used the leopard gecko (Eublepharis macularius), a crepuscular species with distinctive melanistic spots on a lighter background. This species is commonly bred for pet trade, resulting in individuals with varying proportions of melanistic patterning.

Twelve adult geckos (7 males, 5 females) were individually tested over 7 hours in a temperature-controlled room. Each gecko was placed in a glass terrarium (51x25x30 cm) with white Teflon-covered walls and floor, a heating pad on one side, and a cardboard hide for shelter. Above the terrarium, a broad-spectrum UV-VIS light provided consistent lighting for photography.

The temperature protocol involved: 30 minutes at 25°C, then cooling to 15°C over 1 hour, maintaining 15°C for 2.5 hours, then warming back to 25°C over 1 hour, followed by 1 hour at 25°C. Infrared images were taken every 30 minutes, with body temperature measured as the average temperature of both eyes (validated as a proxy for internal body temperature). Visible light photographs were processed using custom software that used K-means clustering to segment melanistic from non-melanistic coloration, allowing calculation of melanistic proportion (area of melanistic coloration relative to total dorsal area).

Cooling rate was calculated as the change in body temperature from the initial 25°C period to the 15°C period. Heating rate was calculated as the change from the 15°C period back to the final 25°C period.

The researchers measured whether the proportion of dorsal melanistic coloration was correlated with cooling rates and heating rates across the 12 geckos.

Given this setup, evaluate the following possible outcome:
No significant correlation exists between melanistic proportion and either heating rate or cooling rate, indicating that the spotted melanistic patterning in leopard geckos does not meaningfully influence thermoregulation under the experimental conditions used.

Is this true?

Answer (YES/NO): YES